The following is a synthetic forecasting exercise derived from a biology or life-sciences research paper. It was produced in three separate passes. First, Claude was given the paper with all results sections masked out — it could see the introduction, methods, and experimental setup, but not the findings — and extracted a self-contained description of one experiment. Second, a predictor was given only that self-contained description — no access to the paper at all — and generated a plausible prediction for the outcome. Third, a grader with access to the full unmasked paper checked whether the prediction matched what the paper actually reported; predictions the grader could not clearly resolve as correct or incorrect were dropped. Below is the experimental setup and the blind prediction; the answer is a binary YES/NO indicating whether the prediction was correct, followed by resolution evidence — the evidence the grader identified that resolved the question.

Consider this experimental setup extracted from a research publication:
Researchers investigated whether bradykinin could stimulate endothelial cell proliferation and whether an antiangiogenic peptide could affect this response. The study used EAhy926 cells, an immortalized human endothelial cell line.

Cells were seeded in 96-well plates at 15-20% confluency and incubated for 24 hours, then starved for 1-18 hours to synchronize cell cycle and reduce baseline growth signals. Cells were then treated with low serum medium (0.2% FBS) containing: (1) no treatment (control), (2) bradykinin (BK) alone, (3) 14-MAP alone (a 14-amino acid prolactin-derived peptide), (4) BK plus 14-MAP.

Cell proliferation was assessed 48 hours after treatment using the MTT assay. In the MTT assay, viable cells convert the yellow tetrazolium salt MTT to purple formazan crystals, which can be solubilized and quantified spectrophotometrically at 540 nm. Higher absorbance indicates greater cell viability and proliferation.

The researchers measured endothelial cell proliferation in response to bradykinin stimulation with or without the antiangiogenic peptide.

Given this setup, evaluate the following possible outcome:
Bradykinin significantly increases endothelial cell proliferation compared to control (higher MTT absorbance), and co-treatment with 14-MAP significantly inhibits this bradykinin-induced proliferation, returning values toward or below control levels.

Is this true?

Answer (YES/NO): NO